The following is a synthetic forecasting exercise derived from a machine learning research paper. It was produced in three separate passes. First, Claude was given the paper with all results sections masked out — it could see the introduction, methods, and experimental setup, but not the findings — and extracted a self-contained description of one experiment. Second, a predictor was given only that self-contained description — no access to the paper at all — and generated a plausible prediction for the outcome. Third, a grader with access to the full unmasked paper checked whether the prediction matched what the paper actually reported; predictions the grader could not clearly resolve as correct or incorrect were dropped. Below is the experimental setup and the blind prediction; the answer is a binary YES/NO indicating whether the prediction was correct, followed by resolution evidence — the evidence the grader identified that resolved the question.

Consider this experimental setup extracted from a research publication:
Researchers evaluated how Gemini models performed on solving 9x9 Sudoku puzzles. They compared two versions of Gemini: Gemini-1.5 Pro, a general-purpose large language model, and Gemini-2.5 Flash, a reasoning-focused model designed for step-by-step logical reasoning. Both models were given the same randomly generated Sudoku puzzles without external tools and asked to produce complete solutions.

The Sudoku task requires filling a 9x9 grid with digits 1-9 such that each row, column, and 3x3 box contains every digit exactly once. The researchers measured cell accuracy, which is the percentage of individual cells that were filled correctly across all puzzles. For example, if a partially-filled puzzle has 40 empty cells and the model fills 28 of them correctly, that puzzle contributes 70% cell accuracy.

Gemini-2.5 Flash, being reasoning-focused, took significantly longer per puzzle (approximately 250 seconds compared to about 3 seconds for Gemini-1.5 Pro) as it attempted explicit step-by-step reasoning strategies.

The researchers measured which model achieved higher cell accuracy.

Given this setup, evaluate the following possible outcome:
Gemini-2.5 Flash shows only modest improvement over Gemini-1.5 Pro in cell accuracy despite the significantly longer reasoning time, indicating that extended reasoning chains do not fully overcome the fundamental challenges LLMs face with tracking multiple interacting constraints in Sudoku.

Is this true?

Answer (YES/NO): NO